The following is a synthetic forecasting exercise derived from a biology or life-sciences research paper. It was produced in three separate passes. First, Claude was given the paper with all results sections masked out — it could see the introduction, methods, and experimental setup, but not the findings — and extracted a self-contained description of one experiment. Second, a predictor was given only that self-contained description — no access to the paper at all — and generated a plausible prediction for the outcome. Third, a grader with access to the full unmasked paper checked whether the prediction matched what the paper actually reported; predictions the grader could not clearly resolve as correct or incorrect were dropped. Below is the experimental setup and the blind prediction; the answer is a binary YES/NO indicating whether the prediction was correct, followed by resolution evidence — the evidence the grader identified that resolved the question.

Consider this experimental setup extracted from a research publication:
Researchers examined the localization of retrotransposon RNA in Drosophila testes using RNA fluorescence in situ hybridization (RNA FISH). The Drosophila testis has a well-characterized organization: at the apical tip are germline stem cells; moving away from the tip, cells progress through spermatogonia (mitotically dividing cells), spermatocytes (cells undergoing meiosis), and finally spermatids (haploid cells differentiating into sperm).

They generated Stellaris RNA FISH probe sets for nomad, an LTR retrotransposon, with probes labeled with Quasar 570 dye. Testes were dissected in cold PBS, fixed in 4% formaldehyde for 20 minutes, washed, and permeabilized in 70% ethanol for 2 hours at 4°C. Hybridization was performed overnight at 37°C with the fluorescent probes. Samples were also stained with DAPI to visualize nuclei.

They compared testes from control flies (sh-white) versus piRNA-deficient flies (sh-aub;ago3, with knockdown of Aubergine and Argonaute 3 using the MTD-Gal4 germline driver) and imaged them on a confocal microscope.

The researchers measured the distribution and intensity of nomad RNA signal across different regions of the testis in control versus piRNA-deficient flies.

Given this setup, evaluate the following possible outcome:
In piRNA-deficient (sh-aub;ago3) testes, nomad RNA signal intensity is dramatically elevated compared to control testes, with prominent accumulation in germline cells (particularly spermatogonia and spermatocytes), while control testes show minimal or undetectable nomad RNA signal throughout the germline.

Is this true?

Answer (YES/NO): NO